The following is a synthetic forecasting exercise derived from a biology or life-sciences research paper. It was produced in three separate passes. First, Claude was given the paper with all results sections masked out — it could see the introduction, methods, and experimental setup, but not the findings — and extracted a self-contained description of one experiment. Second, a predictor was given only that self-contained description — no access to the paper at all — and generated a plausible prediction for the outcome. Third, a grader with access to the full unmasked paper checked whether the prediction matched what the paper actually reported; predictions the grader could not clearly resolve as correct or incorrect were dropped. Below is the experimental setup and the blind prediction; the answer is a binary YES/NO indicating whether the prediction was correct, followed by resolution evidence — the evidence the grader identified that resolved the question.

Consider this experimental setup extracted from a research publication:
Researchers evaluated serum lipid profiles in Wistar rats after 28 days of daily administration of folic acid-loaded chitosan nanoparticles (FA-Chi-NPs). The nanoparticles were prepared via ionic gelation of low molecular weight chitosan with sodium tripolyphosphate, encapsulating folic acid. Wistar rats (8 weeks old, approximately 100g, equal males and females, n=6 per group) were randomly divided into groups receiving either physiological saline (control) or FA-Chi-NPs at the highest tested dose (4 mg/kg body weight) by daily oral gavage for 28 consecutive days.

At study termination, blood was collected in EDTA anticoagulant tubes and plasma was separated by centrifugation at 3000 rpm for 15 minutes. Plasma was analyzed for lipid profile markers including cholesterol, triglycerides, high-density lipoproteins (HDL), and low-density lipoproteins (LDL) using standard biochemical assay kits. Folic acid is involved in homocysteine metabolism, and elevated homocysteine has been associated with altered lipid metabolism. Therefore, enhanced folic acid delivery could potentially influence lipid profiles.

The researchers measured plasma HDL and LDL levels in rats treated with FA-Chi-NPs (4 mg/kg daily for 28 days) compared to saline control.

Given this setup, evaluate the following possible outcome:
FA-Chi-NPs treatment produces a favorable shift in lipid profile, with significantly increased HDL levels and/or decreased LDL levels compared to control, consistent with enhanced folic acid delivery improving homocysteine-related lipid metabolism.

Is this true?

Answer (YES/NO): NO